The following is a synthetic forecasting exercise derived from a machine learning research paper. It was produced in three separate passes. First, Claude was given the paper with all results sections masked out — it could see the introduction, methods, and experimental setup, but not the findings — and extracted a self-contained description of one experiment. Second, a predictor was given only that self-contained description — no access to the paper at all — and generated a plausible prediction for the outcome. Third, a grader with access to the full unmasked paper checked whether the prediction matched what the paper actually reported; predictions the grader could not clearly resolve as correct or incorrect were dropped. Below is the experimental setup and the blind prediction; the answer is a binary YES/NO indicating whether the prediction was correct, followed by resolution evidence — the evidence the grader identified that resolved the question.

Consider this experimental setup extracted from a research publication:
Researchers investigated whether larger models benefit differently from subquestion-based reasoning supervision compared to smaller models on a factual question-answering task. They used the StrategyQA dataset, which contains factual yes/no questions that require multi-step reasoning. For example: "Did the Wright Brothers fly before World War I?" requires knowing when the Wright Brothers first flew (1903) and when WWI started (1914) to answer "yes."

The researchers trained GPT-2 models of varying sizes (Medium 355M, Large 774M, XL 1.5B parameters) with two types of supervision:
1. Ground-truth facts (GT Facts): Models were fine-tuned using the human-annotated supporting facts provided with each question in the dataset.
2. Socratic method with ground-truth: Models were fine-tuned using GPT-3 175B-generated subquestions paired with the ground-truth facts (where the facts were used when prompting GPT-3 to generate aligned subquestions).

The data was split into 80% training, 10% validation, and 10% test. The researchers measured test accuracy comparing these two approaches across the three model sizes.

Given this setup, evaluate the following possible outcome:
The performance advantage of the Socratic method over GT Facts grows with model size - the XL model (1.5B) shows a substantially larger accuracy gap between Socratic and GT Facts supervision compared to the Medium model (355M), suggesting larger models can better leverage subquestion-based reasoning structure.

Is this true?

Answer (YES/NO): NO